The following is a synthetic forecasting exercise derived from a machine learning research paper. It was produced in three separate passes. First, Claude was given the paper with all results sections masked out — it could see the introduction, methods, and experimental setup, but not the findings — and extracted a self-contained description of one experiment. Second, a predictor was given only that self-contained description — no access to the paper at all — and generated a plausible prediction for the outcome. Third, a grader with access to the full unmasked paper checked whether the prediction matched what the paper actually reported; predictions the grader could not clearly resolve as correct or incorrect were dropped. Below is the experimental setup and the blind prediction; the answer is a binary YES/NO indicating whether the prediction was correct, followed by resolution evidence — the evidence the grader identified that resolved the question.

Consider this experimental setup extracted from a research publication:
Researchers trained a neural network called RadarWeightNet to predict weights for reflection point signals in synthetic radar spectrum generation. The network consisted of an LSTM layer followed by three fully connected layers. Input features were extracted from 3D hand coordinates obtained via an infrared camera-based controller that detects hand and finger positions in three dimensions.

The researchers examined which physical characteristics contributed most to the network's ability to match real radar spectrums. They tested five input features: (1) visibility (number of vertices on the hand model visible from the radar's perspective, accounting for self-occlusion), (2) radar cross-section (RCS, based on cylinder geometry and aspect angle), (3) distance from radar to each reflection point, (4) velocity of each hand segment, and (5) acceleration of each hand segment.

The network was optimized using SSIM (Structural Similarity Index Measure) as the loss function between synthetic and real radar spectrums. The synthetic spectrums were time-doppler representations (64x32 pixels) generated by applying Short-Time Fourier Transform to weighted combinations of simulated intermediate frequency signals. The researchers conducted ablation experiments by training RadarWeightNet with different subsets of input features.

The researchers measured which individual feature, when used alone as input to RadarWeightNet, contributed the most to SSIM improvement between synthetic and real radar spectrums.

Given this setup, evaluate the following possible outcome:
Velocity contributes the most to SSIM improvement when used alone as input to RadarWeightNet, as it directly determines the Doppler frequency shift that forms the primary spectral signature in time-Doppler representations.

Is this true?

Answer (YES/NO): NO